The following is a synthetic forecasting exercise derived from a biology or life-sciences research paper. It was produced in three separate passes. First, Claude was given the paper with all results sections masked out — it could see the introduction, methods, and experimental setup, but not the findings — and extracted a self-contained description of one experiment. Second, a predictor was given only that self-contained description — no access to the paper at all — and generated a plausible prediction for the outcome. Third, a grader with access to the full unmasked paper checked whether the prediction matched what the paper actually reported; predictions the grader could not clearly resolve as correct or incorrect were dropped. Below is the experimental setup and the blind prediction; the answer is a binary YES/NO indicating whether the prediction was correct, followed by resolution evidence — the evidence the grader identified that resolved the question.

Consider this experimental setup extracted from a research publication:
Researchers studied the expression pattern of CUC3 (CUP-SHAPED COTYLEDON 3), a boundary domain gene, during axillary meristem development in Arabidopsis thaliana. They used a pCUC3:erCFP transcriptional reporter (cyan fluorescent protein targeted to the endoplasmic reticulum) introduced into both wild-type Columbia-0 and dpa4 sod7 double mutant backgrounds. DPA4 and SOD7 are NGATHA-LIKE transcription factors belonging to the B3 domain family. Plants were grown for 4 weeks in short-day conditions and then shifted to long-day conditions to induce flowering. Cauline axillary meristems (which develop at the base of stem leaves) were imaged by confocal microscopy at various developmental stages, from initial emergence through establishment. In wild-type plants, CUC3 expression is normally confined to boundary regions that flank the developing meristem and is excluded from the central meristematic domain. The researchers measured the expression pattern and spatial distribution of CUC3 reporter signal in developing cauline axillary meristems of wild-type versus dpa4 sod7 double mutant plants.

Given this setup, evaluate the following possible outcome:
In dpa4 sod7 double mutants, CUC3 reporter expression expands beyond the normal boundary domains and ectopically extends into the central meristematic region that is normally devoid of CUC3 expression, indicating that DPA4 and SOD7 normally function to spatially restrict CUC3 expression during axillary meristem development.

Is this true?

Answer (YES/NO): YES